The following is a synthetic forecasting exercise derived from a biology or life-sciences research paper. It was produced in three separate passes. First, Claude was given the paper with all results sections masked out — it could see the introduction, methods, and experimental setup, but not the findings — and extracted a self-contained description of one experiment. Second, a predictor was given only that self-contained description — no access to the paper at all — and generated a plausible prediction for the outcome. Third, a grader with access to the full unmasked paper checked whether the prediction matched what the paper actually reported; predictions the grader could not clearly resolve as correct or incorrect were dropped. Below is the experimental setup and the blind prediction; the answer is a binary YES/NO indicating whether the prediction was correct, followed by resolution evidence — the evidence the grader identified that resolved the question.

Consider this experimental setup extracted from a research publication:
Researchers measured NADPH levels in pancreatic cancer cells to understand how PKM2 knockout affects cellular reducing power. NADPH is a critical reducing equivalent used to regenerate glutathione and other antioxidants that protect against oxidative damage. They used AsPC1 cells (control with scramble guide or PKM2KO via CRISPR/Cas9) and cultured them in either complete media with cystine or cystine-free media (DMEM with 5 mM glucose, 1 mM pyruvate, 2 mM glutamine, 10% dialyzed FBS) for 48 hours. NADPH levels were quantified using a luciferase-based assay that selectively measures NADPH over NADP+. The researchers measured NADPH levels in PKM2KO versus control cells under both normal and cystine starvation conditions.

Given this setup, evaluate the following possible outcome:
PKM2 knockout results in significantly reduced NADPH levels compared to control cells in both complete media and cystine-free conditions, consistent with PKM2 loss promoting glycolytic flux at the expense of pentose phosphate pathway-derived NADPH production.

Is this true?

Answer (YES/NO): NO